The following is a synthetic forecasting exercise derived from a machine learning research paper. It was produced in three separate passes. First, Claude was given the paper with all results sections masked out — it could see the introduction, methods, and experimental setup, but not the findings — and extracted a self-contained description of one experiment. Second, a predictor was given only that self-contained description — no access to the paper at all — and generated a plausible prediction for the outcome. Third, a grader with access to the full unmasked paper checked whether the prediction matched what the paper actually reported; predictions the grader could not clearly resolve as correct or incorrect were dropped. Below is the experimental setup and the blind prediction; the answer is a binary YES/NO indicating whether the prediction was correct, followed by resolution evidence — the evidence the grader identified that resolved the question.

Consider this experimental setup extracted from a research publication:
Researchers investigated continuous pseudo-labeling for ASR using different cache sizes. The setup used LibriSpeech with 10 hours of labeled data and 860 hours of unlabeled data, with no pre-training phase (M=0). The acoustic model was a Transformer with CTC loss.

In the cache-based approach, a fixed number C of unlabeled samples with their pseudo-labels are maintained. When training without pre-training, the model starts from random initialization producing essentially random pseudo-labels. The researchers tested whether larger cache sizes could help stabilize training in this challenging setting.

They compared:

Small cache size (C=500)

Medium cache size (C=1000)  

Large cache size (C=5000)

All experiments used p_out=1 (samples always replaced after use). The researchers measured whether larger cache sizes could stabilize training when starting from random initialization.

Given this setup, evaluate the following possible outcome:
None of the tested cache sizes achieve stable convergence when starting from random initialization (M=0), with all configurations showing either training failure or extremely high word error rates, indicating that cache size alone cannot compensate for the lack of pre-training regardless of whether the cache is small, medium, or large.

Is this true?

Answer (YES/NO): NO